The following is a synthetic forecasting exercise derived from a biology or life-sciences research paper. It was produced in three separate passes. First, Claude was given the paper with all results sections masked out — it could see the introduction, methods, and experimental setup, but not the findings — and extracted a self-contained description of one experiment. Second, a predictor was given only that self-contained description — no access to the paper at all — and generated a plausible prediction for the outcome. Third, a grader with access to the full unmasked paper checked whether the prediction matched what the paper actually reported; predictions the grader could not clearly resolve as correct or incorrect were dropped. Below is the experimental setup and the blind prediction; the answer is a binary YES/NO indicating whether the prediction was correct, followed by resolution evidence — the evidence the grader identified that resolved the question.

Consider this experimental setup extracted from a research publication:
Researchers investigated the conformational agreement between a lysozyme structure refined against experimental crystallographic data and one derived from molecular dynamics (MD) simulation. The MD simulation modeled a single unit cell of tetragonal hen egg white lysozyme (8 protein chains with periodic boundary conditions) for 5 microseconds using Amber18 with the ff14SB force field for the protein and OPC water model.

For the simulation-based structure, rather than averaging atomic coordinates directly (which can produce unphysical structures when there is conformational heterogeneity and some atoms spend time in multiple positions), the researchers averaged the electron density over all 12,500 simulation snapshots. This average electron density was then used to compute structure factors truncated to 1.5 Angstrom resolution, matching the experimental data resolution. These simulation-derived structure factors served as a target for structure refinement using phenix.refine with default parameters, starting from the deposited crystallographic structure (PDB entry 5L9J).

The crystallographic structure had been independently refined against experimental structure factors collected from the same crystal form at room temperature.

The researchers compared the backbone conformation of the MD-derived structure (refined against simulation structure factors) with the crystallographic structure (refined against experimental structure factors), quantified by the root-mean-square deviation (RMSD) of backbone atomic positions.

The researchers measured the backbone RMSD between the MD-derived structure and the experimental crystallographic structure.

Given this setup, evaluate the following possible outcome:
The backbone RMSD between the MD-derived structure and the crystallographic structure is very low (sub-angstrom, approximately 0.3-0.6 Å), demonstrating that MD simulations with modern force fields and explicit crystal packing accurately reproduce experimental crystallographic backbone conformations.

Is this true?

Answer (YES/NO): YES